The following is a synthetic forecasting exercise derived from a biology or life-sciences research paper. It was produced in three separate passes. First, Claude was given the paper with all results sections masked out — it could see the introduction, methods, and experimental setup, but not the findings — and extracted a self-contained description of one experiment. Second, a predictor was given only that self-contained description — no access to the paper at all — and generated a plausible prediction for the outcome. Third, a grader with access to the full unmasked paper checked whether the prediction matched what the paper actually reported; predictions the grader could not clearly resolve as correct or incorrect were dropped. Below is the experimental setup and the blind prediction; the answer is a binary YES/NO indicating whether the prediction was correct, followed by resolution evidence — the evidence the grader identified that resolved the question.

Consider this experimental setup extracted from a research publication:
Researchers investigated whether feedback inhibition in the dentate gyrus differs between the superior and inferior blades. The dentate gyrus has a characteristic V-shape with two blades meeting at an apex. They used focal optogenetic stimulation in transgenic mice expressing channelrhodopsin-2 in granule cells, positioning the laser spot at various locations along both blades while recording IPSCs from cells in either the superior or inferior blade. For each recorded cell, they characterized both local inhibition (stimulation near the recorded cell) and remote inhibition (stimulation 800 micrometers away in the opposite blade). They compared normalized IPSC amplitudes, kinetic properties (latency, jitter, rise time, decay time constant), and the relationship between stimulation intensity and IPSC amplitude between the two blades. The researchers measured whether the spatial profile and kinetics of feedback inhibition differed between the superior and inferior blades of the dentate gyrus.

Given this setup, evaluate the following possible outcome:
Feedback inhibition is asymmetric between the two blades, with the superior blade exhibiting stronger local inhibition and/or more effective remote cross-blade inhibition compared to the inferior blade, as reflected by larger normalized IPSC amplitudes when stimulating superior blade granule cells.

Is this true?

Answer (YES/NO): NO